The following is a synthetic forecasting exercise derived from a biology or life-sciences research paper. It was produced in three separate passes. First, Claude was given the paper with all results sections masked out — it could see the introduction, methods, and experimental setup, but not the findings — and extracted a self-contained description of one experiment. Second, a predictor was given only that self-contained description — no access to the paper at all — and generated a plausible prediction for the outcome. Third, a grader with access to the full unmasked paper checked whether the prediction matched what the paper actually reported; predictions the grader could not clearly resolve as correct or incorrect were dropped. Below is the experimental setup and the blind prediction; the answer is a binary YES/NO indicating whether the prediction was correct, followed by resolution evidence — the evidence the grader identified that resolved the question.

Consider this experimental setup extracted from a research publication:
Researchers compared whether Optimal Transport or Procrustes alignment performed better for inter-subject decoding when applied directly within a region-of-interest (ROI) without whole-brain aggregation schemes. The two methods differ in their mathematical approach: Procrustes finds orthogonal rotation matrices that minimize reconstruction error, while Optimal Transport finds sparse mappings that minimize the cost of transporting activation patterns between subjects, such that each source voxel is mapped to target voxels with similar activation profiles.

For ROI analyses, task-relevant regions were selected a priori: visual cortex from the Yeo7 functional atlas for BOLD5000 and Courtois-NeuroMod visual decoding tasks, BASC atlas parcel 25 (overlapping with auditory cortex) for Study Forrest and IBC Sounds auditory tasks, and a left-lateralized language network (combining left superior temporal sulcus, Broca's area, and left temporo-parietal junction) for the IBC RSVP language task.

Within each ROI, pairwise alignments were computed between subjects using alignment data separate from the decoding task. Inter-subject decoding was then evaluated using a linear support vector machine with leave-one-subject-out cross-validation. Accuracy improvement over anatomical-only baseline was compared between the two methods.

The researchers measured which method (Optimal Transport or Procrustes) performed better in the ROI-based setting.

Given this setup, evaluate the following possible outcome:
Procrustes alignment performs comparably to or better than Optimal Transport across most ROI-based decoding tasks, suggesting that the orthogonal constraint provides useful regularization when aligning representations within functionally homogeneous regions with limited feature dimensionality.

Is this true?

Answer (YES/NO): NO